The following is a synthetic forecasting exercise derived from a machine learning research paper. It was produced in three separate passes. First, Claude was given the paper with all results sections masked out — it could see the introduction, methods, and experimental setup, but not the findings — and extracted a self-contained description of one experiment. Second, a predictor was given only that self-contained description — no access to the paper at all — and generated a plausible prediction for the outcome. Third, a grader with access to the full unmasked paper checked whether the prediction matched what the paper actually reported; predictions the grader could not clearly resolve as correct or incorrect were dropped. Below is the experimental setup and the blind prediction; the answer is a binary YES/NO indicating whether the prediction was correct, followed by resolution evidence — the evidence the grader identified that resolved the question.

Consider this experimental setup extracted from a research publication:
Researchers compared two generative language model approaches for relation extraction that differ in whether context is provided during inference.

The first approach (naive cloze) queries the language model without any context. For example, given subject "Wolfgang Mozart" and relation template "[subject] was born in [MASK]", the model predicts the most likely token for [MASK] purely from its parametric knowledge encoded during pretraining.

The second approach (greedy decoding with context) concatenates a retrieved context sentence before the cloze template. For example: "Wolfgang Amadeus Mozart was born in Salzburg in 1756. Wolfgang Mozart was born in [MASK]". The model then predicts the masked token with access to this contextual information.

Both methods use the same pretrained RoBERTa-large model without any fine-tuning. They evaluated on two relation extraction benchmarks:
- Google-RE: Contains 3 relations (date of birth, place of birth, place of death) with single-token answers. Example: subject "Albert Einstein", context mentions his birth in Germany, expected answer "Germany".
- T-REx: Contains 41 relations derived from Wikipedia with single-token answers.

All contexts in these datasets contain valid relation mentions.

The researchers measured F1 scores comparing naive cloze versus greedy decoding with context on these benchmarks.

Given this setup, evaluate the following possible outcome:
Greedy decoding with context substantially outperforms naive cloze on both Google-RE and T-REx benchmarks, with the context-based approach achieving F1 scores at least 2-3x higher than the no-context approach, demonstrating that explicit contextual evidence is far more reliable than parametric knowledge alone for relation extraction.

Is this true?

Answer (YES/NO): NO